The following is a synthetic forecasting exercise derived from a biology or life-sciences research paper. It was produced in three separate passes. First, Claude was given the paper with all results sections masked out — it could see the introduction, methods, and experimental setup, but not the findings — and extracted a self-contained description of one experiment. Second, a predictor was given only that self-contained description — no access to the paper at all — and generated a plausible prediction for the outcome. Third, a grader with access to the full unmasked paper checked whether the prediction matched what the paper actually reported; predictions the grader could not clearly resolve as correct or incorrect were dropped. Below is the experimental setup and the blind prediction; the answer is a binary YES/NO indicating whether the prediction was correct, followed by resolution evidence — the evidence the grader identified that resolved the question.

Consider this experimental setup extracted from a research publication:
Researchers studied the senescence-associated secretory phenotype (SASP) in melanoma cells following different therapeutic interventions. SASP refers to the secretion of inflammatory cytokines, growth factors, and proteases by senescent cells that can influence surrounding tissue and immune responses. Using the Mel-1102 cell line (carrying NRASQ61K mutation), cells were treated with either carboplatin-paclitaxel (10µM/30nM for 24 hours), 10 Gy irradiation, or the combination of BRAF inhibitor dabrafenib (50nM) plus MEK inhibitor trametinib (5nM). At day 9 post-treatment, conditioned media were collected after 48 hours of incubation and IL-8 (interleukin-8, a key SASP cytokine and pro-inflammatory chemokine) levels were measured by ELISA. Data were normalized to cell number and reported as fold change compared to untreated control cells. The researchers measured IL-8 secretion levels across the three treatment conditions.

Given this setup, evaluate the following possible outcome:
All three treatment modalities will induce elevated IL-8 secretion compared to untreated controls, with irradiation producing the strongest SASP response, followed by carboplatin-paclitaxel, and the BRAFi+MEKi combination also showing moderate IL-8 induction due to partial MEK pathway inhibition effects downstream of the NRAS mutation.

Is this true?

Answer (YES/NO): NO